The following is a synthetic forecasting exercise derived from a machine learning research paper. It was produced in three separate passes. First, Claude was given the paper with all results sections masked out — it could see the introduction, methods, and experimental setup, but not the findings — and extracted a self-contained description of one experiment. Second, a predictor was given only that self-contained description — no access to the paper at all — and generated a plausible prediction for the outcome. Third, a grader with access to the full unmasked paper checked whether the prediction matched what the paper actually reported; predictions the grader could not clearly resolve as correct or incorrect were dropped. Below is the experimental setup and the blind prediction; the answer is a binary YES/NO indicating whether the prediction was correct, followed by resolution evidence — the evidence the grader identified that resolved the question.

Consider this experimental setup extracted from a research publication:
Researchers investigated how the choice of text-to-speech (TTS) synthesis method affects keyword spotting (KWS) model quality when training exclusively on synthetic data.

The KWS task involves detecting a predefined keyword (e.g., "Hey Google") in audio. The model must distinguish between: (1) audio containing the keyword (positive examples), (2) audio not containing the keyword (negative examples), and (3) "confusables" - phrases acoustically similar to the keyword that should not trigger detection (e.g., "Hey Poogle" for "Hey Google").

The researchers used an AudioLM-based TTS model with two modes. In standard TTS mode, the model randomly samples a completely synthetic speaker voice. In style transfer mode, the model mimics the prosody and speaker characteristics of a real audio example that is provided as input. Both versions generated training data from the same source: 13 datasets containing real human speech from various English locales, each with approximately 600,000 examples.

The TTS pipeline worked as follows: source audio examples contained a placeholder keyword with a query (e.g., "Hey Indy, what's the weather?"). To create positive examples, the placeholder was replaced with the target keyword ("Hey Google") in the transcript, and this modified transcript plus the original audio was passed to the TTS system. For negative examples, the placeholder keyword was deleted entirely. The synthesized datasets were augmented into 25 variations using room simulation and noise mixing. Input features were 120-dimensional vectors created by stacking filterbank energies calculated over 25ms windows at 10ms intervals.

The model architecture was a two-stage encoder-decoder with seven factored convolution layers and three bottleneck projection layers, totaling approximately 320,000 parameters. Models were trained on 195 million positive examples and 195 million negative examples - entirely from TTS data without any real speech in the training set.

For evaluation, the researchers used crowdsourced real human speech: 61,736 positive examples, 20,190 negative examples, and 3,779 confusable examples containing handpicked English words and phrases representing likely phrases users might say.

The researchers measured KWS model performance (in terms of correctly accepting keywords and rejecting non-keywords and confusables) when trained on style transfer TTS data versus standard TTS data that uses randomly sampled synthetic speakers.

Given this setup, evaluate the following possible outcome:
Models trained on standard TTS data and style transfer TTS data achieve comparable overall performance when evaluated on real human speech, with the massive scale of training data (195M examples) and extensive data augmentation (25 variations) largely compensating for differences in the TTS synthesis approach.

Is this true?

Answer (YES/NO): NO